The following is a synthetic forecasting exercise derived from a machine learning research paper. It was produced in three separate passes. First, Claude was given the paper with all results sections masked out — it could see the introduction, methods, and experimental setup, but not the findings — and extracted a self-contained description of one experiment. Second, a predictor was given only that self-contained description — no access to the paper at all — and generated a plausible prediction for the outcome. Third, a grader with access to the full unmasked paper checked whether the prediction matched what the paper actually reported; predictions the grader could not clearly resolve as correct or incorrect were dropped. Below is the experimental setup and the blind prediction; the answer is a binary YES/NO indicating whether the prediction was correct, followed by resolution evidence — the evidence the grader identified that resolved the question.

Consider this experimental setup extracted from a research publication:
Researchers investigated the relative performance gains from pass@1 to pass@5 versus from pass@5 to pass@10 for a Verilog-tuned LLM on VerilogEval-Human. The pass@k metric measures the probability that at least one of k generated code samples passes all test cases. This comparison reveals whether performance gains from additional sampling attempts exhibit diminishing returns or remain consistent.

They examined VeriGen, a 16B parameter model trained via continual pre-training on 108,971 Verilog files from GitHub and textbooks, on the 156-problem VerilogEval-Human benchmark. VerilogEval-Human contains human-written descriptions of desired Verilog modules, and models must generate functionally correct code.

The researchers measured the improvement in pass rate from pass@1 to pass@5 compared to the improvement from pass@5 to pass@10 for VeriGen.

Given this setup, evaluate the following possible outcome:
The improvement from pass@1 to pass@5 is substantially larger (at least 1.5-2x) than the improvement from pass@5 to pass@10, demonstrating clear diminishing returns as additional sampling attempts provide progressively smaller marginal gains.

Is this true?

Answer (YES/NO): YES